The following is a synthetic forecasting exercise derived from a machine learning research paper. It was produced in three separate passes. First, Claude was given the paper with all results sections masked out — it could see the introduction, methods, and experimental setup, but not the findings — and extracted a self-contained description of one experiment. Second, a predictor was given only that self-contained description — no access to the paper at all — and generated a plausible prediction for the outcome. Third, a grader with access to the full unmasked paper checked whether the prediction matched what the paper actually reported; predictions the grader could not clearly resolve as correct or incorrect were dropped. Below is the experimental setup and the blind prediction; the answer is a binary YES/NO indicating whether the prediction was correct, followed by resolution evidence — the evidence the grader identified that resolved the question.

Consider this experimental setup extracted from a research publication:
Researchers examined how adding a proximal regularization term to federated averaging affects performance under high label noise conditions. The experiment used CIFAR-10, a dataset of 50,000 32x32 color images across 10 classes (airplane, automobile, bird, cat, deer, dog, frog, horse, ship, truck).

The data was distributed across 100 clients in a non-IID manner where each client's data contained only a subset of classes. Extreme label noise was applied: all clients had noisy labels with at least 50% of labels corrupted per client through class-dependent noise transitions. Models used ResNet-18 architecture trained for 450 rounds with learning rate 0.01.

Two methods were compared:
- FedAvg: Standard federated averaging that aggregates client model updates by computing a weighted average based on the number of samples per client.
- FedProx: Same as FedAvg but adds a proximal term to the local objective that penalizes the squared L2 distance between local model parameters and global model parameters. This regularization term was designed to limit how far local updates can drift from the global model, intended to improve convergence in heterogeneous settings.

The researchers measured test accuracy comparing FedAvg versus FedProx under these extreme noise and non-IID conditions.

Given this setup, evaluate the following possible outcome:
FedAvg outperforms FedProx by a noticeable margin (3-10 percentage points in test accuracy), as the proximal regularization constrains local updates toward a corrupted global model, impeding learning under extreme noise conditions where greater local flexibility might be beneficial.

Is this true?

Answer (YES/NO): NO